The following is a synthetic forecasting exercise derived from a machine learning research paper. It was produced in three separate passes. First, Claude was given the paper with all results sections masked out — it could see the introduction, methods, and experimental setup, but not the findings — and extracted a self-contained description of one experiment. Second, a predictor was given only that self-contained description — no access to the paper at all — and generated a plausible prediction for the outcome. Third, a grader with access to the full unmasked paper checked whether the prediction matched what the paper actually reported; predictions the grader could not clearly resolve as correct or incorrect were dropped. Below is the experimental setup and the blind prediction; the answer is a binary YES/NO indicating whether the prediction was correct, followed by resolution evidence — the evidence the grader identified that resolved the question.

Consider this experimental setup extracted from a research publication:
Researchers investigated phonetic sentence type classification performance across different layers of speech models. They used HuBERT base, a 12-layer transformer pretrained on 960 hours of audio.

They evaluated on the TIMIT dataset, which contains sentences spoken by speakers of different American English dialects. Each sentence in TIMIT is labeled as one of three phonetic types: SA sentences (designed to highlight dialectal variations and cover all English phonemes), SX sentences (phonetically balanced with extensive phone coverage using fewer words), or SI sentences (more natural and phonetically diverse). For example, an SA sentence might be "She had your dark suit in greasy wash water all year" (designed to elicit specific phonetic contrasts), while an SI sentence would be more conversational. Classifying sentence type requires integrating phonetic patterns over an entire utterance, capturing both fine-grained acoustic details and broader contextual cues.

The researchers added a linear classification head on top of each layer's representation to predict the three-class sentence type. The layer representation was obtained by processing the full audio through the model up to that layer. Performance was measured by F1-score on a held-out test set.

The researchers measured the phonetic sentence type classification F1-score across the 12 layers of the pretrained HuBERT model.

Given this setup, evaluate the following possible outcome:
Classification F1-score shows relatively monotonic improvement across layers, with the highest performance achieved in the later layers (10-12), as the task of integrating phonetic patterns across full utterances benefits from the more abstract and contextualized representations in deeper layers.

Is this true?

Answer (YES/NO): NO